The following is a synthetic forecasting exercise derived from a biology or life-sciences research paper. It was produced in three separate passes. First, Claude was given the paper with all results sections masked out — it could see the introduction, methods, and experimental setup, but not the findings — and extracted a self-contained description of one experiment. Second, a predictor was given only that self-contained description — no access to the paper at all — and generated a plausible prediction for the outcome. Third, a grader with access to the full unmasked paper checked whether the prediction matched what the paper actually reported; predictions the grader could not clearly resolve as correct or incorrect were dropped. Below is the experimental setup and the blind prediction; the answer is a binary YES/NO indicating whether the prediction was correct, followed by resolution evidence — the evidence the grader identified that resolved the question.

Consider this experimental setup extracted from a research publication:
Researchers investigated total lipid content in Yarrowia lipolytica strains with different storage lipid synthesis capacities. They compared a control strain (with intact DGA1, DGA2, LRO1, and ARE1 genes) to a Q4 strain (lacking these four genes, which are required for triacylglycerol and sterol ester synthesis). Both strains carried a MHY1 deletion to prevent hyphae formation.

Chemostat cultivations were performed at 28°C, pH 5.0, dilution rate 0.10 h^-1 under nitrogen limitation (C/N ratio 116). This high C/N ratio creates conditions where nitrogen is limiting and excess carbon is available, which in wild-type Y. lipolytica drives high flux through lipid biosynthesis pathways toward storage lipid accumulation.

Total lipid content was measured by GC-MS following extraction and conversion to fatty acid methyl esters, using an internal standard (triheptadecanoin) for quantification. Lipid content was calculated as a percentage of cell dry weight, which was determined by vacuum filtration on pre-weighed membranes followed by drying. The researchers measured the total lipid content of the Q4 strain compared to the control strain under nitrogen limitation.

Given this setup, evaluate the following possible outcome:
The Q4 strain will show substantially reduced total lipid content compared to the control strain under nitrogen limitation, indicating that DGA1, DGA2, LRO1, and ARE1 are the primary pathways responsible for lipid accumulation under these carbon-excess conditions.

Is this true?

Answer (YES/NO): NO